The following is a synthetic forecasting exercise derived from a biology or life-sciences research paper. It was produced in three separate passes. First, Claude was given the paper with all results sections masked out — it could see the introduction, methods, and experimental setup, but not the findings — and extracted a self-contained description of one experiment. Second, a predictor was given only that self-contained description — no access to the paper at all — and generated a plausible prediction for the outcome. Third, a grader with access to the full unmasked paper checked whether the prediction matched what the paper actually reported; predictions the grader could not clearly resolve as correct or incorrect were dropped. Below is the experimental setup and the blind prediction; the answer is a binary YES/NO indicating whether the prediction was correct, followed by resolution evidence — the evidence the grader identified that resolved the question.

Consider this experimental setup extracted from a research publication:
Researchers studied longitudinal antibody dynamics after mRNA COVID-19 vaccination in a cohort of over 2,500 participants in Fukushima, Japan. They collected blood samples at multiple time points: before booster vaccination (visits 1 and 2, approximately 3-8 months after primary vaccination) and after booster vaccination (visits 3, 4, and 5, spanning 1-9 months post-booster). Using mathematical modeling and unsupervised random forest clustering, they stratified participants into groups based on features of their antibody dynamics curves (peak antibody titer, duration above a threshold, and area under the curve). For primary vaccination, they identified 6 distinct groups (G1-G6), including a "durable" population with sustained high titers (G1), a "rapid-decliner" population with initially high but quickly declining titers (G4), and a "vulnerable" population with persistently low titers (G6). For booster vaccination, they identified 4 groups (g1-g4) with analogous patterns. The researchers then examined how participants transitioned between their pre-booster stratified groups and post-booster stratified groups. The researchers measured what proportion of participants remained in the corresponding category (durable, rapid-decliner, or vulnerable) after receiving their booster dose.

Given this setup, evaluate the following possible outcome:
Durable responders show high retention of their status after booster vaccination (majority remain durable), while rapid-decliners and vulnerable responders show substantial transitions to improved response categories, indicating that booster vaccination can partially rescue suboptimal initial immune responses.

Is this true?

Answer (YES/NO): NO